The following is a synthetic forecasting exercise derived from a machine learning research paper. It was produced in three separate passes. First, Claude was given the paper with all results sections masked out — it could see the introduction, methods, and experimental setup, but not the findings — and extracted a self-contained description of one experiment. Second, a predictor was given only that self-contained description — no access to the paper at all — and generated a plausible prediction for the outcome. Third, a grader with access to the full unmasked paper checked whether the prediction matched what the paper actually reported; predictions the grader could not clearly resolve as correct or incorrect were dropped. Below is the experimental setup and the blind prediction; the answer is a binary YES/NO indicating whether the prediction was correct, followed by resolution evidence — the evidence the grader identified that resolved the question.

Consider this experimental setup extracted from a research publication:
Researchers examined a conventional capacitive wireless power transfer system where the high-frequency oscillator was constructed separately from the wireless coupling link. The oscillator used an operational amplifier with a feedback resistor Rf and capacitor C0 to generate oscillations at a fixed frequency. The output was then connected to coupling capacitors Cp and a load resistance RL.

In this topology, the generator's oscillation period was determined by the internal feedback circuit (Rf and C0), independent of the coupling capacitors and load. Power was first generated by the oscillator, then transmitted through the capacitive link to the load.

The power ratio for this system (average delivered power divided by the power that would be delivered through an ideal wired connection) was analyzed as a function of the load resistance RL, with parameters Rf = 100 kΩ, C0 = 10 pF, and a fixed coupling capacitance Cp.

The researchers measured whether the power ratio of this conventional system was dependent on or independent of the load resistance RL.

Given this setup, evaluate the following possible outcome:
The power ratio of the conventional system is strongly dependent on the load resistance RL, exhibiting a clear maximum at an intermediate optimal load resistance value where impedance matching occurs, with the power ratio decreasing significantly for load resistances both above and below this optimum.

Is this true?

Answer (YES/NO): NO